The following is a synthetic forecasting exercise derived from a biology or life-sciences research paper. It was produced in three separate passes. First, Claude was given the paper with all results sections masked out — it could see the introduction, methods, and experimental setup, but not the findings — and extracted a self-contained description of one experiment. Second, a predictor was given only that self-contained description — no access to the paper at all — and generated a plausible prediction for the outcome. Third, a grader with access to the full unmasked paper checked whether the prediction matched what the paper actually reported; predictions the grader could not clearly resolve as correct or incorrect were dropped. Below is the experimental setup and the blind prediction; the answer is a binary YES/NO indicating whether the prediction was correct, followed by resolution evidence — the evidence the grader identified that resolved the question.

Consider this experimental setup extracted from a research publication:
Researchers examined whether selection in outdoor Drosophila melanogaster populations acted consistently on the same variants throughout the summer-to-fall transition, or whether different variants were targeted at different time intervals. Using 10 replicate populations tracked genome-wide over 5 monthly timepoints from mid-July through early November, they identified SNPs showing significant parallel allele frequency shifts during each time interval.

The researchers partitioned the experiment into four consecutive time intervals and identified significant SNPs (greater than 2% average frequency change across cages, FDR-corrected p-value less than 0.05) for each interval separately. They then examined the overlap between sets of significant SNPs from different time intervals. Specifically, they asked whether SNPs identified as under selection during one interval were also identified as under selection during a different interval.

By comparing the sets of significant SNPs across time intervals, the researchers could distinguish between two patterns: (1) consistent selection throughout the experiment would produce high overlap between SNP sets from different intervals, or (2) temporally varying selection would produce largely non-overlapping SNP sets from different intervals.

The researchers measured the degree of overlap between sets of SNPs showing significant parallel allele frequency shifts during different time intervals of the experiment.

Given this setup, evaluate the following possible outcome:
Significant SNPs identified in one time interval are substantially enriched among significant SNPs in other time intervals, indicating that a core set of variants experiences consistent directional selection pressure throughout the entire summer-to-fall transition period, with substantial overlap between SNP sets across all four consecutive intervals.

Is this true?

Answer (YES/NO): NO